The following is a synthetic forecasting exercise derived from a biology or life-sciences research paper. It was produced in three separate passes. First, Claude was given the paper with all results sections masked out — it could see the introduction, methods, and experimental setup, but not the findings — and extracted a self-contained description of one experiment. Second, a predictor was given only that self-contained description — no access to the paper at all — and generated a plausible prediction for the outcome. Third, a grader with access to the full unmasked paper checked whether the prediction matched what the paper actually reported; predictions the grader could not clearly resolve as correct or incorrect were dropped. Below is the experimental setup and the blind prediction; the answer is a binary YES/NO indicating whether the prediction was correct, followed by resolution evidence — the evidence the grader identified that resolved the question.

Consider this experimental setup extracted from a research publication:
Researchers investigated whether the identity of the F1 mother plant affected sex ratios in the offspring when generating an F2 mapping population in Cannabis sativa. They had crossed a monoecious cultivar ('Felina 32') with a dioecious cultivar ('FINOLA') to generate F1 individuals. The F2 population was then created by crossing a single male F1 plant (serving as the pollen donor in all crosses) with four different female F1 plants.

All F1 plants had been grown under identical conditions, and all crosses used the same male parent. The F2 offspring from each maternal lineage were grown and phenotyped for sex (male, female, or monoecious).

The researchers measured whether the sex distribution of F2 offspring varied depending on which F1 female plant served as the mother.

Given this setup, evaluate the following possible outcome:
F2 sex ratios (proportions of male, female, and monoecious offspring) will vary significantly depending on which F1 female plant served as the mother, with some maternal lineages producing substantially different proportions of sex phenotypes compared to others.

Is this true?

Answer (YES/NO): YES